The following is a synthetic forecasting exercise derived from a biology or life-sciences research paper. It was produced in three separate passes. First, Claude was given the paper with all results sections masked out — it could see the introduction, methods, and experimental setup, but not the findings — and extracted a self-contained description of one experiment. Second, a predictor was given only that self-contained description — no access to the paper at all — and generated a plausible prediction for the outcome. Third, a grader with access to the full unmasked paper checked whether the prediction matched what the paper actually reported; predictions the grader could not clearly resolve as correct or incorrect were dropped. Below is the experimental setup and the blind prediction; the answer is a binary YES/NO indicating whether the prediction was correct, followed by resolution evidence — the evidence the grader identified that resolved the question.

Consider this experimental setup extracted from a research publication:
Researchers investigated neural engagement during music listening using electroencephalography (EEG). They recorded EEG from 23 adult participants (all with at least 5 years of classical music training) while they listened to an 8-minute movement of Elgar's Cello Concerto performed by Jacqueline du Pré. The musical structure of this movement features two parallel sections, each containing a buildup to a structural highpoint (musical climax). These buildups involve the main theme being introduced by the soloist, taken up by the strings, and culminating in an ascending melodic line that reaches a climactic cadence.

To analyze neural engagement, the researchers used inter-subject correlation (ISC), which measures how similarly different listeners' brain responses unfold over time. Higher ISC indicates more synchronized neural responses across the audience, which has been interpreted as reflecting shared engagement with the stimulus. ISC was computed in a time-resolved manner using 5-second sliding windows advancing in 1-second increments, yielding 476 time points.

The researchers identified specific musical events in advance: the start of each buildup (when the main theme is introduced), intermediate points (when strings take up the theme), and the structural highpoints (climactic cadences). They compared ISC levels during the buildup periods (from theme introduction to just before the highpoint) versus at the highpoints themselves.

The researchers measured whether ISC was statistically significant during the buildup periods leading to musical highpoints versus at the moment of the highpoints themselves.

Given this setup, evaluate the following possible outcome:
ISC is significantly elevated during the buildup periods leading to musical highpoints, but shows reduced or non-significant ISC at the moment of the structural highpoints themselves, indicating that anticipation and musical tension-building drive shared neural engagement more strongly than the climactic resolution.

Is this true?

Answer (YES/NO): YES